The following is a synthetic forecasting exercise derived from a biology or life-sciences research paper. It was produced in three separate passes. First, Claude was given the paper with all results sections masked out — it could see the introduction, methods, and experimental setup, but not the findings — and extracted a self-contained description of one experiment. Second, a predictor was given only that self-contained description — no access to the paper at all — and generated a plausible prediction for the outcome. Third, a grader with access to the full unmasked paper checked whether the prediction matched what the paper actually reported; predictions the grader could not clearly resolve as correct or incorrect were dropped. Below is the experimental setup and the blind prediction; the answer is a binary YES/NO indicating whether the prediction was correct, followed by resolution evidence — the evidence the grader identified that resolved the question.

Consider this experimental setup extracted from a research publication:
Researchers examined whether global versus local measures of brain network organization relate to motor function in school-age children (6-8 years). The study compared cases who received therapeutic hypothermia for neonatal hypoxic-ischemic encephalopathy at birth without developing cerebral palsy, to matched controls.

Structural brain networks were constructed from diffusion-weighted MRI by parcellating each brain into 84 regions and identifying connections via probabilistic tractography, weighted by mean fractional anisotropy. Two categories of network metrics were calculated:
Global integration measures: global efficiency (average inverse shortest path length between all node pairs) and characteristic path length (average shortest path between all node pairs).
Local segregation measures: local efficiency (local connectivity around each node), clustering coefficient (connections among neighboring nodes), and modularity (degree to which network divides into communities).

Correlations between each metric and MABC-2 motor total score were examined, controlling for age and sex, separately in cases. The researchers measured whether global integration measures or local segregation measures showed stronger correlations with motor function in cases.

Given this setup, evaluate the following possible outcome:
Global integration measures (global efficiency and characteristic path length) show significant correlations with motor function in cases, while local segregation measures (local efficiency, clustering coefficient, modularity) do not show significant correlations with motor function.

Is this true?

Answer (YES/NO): NO